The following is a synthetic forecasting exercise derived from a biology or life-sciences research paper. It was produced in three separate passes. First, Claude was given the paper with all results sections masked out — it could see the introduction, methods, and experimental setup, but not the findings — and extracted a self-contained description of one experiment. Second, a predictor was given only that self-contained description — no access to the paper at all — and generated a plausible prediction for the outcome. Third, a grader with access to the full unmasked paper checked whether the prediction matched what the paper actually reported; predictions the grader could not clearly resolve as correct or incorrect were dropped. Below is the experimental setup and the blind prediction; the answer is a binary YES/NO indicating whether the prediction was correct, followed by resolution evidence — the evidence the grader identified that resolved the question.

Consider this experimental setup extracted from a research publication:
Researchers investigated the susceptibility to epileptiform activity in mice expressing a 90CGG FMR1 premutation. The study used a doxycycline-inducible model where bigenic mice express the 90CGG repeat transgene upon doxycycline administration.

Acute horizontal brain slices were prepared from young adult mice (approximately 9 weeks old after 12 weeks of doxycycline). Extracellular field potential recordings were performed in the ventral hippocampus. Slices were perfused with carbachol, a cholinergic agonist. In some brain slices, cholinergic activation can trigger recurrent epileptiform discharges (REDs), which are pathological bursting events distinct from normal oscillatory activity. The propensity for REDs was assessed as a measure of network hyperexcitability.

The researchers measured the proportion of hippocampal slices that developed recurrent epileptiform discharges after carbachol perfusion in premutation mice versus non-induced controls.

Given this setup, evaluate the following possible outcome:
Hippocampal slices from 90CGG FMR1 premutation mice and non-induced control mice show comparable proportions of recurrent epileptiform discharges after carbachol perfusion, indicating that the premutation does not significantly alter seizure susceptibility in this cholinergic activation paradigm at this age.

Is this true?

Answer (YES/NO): YES